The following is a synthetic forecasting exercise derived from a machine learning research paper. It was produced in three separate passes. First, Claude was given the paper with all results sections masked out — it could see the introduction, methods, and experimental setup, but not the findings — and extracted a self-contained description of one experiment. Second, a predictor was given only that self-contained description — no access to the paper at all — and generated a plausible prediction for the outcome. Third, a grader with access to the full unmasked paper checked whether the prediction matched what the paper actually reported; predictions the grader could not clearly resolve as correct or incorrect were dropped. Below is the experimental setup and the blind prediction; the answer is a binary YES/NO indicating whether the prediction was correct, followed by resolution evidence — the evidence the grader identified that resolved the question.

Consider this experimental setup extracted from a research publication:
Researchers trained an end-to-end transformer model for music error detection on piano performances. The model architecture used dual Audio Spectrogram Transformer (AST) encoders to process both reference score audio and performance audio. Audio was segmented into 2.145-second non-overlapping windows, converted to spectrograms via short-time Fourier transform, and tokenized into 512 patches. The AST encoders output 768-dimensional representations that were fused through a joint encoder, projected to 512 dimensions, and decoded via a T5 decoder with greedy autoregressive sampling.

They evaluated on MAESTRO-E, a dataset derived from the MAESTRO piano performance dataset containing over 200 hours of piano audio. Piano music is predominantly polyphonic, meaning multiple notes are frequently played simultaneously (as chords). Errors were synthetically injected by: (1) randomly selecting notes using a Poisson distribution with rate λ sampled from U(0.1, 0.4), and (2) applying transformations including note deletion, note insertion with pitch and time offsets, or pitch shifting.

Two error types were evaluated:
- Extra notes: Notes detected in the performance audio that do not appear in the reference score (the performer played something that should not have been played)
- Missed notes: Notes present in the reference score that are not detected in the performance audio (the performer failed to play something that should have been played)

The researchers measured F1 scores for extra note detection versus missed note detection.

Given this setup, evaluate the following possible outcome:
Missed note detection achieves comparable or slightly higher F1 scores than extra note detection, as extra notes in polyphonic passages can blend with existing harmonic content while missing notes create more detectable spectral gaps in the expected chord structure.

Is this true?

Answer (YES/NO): NO